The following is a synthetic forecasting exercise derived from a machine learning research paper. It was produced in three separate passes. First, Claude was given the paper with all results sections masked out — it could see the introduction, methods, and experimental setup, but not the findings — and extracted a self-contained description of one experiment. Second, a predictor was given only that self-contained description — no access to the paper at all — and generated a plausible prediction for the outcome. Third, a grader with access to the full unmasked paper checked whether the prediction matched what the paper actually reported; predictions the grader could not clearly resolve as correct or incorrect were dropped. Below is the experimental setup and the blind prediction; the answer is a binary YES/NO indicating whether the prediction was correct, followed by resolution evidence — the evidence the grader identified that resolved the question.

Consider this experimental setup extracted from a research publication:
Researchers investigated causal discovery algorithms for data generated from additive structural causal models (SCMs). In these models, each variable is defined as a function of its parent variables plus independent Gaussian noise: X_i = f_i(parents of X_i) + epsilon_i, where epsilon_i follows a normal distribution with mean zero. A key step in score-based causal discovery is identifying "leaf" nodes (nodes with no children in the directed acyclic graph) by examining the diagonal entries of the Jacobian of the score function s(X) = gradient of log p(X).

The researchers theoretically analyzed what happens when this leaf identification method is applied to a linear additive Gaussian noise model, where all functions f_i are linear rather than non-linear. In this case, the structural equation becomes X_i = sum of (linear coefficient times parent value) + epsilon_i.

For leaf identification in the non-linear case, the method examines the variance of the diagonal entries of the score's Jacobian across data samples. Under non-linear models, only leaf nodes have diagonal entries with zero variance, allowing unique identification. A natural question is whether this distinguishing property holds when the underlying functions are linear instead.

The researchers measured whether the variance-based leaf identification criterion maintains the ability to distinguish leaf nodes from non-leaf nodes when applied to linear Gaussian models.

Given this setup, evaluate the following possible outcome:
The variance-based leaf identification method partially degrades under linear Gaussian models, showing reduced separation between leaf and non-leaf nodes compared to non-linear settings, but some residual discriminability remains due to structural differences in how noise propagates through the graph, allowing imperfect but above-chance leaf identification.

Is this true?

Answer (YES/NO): NO